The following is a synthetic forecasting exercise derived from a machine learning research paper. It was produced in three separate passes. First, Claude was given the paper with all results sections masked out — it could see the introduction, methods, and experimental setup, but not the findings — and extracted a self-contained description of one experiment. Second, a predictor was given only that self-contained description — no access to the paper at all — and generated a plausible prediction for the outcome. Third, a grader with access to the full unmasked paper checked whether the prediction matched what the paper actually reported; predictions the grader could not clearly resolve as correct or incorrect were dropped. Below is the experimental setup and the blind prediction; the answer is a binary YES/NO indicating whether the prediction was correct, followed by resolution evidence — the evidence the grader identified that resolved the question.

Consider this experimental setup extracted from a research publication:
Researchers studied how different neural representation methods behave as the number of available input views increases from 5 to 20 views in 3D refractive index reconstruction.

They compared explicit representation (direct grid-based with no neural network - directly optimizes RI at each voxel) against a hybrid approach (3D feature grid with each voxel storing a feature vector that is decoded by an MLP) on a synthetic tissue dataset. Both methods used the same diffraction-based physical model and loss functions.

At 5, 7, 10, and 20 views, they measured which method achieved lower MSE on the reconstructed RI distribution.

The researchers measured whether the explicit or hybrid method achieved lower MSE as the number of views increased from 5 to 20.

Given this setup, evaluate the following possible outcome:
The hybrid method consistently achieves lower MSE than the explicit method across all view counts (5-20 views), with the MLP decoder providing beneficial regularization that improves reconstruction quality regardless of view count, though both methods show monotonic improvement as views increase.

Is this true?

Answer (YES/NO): NO